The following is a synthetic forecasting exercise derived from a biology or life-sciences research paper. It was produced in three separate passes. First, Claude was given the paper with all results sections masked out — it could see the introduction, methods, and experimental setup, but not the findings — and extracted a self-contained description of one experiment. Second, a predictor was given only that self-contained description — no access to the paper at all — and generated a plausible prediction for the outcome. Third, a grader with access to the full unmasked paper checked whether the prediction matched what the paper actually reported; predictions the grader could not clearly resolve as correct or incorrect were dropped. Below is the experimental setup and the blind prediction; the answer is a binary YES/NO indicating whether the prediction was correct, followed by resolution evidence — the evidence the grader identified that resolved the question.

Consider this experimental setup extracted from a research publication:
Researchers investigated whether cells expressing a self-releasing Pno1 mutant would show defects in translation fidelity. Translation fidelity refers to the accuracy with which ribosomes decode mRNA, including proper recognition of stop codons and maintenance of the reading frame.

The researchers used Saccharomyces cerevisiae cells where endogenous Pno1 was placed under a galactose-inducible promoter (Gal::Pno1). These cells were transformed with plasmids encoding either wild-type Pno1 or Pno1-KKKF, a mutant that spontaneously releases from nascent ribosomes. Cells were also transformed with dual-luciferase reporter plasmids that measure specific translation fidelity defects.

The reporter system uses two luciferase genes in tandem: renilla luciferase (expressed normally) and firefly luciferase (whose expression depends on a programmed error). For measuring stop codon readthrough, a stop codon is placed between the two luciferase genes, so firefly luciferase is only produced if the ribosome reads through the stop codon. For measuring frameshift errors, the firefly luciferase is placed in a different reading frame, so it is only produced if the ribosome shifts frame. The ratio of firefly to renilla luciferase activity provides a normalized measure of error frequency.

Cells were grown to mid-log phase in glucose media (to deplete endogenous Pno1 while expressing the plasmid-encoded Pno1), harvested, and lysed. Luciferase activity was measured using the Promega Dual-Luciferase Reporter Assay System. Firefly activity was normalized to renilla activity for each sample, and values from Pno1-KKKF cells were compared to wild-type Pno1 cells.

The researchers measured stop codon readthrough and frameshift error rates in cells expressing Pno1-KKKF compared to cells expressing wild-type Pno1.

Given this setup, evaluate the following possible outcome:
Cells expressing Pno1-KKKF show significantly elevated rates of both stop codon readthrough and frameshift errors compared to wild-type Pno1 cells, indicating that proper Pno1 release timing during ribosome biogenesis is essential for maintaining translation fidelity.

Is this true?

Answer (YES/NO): NO